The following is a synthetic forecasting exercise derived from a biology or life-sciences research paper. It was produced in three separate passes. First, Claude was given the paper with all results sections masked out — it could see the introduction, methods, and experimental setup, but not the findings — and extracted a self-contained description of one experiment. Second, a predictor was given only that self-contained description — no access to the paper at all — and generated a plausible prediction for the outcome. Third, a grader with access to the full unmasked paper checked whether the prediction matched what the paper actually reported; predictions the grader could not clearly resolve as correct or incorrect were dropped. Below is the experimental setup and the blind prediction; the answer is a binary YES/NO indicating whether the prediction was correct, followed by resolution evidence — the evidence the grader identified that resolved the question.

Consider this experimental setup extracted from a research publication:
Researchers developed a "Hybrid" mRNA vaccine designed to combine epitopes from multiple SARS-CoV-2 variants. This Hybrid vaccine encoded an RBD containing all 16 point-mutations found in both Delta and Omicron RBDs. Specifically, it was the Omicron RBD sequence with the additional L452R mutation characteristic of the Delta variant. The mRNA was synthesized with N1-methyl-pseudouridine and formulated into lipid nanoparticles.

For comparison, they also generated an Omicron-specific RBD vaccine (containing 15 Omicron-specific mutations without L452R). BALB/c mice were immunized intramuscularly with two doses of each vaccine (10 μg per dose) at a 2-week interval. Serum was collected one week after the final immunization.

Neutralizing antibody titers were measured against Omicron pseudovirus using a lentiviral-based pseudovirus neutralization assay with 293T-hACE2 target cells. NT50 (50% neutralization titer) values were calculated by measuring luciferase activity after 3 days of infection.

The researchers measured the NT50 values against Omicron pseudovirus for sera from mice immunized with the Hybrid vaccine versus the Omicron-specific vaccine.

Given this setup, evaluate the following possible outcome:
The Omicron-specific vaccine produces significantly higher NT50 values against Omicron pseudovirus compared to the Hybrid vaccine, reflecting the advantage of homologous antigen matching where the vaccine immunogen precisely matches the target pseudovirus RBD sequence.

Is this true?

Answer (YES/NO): NO